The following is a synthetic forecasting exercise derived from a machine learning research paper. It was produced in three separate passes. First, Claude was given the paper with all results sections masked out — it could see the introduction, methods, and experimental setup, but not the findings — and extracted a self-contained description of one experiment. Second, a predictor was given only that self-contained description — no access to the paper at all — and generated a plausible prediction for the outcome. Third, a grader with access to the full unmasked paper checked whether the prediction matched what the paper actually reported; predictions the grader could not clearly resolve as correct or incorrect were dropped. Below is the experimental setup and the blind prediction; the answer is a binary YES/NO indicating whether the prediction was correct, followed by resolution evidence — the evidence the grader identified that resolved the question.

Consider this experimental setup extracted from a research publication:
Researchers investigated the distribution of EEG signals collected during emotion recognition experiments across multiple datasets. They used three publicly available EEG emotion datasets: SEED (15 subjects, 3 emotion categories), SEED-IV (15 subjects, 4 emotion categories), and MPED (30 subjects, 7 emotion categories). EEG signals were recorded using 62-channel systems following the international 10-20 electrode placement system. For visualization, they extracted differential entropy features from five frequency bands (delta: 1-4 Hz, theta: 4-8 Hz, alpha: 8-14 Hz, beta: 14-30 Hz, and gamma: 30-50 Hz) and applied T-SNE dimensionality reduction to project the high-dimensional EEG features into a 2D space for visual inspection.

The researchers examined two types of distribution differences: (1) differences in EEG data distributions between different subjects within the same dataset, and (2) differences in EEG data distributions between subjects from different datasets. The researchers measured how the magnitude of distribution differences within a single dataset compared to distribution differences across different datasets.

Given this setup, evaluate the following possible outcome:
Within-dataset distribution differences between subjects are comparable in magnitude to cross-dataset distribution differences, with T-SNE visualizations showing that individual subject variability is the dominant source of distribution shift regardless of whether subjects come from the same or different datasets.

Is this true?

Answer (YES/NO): NO